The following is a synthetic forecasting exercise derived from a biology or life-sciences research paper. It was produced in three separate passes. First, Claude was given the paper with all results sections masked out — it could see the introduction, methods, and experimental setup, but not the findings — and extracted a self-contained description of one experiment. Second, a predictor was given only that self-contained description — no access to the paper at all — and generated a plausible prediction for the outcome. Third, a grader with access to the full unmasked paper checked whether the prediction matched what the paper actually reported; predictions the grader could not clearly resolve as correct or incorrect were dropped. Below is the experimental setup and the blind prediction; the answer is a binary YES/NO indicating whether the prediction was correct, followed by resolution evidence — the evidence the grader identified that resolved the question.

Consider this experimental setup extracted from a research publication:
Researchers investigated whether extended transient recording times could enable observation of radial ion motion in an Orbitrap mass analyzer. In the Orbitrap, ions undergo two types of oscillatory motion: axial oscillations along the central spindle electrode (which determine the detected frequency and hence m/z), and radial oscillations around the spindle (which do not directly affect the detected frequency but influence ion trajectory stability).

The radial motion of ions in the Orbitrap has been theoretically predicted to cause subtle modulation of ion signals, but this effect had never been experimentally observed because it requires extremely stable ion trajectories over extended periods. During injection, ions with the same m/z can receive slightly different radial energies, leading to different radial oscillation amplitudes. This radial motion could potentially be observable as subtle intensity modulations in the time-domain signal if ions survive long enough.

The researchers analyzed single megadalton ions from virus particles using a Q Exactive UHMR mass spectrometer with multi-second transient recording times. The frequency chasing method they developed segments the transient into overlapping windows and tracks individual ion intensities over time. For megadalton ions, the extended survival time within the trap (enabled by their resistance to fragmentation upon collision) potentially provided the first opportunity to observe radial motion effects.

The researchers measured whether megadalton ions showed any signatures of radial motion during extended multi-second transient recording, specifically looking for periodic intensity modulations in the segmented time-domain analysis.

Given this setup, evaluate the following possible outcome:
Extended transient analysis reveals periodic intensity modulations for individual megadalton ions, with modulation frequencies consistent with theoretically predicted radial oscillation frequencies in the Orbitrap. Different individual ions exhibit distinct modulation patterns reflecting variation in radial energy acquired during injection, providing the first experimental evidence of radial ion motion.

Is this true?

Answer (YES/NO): YES